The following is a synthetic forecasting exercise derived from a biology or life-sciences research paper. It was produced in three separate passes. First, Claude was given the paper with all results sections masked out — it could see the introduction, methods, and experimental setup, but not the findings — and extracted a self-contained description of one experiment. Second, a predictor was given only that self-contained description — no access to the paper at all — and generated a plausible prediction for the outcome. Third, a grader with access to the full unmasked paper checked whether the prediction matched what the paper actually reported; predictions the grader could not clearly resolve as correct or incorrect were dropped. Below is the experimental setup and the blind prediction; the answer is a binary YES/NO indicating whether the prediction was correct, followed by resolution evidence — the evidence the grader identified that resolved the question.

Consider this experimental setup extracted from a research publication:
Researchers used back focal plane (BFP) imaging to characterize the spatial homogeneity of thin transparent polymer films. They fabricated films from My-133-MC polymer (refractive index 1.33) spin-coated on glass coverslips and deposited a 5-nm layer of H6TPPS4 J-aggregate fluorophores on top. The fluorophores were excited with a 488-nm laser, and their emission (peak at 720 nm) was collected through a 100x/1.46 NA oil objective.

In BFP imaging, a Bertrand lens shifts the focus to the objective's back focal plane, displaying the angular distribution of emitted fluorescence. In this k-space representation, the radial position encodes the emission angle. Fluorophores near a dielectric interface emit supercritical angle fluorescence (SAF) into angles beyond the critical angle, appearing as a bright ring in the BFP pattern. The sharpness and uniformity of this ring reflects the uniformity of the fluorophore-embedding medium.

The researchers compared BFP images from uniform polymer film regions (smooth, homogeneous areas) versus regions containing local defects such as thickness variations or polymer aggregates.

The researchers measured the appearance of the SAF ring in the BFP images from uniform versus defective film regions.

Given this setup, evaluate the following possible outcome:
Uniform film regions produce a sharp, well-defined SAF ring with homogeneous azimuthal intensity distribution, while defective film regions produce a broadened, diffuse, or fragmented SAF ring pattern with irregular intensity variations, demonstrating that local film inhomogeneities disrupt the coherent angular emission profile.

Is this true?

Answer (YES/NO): NO